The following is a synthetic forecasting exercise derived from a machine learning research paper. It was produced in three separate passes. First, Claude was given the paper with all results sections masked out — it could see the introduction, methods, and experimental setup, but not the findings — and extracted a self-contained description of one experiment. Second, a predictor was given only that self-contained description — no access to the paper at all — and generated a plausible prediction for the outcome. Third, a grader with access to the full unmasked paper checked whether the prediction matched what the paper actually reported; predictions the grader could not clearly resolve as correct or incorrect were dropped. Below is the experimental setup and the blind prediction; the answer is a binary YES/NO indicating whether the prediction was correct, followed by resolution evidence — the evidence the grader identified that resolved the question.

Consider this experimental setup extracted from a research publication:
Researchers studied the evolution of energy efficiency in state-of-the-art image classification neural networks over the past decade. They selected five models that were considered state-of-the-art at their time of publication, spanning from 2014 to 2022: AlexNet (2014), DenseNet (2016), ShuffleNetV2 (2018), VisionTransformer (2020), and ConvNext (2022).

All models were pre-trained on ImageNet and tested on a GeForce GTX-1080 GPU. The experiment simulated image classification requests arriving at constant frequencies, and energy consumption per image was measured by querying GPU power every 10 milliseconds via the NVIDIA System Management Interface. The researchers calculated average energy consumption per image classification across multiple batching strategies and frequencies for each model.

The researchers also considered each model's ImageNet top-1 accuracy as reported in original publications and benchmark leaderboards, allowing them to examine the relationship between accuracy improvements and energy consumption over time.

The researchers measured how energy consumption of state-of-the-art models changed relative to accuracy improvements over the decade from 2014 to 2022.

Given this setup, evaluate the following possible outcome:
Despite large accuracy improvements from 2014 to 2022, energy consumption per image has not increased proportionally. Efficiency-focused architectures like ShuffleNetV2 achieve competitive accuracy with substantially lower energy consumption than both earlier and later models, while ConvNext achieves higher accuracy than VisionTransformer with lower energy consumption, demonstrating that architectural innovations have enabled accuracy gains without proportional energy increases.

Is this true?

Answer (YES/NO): NO